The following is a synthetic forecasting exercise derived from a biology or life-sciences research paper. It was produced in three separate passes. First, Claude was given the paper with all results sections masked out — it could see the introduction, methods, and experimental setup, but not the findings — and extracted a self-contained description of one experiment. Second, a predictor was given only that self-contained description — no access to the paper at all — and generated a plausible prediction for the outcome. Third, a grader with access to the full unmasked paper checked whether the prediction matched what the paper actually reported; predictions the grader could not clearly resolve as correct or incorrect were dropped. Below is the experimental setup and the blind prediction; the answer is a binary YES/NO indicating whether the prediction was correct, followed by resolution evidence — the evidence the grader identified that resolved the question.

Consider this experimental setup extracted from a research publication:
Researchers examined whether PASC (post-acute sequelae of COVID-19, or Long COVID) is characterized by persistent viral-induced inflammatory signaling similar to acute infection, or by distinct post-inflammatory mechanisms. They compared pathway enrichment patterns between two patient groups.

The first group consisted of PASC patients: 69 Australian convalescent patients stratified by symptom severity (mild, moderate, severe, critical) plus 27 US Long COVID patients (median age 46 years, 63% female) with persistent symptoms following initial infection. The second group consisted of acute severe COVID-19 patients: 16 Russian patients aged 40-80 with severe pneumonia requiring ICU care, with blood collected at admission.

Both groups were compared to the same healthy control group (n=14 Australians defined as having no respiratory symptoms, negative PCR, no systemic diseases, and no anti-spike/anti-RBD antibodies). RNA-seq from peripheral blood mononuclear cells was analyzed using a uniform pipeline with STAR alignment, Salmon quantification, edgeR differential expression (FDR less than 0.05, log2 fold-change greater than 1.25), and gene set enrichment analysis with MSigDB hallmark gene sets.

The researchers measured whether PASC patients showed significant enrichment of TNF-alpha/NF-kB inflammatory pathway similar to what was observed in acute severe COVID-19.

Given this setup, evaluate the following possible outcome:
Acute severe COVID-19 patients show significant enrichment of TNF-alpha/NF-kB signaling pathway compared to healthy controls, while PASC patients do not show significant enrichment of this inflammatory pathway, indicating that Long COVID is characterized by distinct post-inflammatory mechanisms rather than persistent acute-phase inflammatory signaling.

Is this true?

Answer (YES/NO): YES